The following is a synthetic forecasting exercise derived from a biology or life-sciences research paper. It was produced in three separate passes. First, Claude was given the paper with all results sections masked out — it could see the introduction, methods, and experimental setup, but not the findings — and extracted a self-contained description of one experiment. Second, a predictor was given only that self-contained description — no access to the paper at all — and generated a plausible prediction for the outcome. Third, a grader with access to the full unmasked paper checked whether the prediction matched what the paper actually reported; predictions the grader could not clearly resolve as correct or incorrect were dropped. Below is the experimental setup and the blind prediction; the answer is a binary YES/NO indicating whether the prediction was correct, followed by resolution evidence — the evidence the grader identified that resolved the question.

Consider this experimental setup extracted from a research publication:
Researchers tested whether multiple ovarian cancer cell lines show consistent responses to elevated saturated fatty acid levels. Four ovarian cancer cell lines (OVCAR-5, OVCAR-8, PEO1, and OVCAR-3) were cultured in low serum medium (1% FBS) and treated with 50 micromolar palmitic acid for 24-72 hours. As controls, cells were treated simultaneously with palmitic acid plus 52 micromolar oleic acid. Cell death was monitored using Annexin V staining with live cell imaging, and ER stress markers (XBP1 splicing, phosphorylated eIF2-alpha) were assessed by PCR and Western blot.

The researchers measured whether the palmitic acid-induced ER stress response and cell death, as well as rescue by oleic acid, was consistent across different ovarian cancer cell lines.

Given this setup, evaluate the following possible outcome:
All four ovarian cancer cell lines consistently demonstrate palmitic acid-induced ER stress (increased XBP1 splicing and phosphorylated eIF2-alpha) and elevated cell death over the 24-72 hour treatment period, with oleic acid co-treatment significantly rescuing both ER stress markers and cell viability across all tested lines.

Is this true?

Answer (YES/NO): NO